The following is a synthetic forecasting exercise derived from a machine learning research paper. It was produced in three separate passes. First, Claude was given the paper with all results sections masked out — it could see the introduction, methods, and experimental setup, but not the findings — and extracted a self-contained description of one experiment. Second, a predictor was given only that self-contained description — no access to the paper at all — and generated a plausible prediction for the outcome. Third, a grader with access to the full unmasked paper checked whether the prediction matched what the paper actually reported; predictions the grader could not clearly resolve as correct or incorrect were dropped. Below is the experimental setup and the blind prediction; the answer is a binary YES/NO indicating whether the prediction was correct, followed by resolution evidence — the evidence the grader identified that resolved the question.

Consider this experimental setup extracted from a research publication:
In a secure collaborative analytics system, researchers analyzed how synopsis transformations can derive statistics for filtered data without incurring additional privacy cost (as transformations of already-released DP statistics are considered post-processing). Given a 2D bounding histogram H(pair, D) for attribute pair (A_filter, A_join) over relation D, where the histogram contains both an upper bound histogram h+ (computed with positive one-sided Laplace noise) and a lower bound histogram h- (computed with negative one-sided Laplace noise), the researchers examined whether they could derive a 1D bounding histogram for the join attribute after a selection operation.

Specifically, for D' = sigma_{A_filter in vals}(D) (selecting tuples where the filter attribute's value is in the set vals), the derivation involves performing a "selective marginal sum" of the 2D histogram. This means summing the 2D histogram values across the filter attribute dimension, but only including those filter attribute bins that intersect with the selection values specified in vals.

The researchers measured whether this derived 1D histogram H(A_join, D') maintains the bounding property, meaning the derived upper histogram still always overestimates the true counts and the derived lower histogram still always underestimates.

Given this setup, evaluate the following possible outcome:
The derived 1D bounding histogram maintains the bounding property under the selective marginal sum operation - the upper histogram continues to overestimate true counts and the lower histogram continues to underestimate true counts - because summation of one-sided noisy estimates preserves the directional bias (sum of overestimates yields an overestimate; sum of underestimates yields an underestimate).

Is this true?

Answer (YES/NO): YES